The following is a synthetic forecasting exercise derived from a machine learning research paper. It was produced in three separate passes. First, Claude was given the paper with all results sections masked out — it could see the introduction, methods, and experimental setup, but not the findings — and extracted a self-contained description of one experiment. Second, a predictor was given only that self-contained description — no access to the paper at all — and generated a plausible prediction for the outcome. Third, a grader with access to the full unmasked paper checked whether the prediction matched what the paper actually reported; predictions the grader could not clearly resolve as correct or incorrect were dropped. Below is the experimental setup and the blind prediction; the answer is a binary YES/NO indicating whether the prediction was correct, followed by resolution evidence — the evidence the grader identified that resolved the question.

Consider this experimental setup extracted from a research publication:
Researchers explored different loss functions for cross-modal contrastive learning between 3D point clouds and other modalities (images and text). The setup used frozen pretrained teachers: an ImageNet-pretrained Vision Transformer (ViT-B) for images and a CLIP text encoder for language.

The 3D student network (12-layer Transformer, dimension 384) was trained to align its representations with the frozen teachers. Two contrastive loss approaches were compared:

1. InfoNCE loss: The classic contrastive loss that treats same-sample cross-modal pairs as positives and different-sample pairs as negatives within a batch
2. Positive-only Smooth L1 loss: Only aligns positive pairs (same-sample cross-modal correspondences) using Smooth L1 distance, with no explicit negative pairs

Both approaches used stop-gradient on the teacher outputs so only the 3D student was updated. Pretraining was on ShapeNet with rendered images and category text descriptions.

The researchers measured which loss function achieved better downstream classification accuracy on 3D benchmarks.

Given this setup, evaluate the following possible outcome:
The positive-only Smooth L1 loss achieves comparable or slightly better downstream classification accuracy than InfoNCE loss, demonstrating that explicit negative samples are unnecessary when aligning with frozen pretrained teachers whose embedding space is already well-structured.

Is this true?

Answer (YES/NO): YES